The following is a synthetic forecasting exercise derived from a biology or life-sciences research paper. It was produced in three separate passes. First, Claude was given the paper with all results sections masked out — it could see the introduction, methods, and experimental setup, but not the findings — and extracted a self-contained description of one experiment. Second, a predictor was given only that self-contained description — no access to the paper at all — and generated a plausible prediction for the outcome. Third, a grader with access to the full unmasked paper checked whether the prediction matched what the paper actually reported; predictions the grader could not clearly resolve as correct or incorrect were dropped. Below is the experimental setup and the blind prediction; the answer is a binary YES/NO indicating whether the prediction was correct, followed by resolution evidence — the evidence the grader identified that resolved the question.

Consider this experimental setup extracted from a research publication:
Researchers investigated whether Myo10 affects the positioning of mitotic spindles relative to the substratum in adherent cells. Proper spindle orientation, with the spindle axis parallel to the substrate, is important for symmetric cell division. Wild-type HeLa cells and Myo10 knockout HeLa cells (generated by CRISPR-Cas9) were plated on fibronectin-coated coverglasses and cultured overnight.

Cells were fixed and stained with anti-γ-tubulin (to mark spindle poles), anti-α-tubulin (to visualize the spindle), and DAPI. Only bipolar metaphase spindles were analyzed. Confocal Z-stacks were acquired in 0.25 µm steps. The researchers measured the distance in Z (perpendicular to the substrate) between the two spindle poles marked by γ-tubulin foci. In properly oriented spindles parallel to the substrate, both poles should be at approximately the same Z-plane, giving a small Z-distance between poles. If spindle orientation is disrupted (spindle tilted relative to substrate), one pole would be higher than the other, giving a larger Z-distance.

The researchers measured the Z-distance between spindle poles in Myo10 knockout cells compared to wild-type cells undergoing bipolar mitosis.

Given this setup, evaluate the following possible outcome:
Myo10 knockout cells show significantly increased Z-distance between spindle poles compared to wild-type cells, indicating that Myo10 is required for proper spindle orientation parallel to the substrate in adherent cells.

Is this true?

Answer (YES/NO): YES